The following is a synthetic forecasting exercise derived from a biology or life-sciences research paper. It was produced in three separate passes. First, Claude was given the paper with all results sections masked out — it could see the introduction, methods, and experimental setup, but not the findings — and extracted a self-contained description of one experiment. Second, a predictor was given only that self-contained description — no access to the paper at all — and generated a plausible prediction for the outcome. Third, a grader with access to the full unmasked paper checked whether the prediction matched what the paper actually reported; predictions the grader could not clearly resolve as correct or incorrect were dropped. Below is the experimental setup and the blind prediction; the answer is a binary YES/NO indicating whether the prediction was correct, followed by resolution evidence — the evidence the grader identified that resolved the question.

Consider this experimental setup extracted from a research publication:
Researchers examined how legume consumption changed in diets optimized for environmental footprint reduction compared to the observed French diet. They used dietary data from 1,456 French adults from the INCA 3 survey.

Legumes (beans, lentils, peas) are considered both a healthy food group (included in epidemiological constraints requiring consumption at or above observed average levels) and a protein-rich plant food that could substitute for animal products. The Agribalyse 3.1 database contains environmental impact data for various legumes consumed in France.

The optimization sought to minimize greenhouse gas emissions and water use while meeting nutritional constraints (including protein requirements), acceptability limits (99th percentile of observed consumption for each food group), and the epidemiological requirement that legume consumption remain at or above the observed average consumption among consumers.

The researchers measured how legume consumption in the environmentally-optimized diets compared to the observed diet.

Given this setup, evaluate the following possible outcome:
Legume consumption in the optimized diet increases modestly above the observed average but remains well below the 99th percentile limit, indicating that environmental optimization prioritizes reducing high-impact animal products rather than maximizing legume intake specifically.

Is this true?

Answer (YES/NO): NO